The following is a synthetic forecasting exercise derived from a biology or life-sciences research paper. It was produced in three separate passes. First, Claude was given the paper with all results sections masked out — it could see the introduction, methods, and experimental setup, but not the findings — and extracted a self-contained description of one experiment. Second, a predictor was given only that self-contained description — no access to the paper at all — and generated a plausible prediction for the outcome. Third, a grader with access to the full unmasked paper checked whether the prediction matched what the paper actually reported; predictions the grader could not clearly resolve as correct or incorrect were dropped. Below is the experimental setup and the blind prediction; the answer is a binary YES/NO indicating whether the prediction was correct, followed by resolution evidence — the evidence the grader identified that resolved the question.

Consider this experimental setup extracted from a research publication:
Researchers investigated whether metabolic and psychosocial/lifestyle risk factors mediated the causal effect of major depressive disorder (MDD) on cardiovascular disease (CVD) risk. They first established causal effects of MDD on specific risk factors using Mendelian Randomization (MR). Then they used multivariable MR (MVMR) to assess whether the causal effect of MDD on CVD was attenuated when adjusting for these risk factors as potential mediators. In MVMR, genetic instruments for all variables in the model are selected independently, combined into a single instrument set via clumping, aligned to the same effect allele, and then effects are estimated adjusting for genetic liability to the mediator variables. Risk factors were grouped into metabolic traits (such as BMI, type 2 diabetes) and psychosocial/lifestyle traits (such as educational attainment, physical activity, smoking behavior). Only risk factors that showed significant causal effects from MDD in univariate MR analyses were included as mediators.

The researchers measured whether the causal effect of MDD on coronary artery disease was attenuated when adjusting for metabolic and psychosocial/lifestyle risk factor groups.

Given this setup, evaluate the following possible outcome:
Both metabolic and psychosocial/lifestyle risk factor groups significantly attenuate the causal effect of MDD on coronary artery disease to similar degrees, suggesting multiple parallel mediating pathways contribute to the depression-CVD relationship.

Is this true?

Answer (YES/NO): NO